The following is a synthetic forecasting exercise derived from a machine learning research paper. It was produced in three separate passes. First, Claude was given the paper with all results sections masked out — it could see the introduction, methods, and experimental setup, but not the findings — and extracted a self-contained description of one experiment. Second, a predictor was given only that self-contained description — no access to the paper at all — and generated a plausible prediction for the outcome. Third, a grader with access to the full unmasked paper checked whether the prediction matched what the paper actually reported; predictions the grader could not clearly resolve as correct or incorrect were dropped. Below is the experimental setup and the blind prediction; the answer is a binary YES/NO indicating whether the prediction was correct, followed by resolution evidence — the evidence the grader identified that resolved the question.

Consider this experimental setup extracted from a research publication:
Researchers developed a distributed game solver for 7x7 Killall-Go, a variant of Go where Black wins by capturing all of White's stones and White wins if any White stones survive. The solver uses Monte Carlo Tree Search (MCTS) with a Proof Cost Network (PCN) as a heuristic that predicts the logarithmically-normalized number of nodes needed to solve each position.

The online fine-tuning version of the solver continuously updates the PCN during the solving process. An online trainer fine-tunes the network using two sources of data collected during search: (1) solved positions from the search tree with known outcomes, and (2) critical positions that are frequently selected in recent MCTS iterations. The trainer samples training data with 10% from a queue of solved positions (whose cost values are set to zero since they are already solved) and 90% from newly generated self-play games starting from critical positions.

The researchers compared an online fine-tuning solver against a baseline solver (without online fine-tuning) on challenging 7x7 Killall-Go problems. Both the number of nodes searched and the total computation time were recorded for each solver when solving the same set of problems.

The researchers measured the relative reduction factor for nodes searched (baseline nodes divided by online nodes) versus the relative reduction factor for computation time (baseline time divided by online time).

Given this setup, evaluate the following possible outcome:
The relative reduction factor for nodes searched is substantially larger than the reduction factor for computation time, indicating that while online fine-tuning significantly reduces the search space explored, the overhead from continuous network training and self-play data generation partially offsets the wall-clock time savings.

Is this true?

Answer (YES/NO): NO